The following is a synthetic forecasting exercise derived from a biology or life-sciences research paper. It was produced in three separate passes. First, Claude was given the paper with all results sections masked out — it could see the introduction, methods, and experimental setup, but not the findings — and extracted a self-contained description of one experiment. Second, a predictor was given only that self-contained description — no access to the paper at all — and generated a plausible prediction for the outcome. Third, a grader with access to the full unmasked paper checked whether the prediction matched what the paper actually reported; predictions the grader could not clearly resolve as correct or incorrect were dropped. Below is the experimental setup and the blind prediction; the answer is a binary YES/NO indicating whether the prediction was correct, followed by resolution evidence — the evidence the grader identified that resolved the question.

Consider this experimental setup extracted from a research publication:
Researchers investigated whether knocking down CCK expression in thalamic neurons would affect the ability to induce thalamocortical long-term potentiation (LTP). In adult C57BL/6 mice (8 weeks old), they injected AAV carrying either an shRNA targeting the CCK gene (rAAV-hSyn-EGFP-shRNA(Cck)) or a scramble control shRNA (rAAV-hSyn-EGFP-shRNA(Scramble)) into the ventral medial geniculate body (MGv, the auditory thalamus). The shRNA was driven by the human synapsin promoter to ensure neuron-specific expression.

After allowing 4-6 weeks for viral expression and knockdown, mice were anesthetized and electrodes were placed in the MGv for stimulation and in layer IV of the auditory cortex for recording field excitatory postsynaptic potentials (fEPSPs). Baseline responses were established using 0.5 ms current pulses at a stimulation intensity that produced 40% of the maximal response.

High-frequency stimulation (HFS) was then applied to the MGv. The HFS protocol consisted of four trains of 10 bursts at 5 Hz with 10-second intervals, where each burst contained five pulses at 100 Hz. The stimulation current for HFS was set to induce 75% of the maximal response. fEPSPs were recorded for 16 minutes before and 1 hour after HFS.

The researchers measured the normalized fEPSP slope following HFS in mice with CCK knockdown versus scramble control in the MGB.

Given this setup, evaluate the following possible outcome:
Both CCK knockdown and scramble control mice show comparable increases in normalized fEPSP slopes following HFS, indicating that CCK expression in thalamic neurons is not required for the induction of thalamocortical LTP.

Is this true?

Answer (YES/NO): NO